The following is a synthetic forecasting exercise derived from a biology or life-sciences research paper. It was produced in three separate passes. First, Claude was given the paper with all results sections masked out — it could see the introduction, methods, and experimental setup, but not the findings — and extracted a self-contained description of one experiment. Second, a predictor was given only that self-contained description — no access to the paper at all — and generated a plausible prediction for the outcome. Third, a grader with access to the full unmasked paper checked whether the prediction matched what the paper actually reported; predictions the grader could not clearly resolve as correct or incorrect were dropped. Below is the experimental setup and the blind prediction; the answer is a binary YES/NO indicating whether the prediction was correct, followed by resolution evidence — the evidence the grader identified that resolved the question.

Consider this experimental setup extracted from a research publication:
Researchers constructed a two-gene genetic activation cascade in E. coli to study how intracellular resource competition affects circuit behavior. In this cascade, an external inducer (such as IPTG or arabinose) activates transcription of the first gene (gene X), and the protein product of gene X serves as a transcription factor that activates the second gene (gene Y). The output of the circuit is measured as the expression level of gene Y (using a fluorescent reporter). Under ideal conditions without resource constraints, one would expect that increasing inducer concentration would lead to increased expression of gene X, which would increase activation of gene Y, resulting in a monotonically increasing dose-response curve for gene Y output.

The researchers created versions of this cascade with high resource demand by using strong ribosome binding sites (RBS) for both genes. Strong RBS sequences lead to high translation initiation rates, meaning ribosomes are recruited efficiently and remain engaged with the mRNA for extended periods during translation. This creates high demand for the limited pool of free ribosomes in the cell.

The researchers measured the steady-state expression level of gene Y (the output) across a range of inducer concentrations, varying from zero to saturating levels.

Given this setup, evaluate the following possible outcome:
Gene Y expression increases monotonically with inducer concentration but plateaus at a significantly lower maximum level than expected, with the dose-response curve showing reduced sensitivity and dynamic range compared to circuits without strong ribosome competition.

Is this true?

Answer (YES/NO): NO